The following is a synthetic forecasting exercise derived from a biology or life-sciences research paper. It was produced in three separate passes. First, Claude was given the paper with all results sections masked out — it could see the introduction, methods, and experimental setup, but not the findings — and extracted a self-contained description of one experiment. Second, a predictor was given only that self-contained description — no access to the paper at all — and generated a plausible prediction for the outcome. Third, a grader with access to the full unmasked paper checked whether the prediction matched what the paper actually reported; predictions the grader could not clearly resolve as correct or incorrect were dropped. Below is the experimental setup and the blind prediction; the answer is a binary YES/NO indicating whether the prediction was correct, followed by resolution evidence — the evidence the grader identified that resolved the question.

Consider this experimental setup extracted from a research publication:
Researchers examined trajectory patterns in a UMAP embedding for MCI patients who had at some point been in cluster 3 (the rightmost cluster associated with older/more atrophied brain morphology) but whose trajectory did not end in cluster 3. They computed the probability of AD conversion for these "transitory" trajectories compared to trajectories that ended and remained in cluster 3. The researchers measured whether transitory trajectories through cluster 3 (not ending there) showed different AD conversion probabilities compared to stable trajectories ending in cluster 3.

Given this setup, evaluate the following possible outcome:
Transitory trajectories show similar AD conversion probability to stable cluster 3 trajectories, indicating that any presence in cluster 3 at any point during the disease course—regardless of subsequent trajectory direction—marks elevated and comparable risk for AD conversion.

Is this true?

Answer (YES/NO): NO